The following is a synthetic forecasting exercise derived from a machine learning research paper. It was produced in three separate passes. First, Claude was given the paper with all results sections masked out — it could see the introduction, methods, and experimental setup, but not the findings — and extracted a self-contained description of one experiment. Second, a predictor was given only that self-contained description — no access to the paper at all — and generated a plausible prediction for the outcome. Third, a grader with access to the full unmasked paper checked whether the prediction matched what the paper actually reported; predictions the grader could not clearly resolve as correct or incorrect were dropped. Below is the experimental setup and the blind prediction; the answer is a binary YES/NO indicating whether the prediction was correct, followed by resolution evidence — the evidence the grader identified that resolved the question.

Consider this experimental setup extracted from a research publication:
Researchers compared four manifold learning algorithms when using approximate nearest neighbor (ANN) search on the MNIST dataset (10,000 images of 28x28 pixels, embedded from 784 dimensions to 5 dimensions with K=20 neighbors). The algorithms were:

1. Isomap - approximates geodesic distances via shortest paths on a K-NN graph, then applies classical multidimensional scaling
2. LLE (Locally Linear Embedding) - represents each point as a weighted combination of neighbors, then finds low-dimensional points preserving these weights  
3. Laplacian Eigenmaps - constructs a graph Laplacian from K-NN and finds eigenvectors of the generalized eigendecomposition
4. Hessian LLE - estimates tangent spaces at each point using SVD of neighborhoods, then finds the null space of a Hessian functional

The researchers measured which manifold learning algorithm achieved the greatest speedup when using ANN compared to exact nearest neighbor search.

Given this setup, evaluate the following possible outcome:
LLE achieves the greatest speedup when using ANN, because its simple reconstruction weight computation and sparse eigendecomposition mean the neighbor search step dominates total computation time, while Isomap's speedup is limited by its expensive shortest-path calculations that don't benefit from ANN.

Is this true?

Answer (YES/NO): NO